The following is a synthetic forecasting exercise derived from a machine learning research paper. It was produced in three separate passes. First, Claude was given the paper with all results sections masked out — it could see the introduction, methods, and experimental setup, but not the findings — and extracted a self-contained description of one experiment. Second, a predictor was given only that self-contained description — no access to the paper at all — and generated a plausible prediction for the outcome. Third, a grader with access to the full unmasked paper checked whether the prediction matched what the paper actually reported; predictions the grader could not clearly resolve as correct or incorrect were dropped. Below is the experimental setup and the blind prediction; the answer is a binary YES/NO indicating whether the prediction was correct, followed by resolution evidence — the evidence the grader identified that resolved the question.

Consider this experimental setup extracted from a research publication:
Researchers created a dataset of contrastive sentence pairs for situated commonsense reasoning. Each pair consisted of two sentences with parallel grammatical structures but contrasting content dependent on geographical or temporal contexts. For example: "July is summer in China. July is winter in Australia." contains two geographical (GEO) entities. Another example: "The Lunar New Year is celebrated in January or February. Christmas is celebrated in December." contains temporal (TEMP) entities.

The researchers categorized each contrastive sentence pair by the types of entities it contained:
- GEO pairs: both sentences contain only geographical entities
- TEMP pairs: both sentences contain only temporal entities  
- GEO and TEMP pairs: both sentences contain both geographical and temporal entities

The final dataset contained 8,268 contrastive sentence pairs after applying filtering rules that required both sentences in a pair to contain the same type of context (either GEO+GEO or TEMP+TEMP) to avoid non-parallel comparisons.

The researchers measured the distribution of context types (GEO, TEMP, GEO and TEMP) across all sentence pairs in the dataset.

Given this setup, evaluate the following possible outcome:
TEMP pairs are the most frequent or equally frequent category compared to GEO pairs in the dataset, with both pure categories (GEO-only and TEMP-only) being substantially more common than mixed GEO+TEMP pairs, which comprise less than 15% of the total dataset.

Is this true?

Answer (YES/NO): NO